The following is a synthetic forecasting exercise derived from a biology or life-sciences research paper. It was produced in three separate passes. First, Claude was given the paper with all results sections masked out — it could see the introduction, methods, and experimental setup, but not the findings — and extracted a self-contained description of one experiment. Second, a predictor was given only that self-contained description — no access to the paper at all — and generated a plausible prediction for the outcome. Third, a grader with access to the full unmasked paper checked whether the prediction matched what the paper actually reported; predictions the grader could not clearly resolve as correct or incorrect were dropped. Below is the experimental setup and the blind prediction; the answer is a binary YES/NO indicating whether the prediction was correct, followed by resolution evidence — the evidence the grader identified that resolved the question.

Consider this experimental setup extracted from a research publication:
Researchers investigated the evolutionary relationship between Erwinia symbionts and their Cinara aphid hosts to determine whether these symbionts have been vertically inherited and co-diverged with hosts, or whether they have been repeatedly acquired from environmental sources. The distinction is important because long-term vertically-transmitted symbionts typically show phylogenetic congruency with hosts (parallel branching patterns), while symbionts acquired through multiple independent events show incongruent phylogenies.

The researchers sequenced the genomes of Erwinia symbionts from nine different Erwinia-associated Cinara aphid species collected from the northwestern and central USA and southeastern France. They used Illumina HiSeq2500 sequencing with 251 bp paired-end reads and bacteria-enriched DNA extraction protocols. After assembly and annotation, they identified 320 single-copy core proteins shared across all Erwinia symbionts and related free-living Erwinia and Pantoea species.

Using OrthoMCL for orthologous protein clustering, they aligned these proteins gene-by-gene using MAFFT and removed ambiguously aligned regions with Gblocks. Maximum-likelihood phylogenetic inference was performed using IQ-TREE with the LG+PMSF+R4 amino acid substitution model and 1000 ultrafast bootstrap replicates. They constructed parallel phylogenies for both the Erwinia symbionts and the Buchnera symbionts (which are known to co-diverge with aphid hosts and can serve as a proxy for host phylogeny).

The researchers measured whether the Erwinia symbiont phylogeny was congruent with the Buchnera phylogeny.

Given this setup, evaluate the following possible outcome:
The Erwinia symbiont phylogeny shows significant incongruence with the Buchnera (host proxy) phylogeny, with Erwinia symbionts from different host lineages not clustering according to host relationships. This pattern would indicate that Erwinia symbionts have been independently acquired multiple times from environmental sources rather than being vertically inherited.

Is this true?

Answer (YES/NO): NO